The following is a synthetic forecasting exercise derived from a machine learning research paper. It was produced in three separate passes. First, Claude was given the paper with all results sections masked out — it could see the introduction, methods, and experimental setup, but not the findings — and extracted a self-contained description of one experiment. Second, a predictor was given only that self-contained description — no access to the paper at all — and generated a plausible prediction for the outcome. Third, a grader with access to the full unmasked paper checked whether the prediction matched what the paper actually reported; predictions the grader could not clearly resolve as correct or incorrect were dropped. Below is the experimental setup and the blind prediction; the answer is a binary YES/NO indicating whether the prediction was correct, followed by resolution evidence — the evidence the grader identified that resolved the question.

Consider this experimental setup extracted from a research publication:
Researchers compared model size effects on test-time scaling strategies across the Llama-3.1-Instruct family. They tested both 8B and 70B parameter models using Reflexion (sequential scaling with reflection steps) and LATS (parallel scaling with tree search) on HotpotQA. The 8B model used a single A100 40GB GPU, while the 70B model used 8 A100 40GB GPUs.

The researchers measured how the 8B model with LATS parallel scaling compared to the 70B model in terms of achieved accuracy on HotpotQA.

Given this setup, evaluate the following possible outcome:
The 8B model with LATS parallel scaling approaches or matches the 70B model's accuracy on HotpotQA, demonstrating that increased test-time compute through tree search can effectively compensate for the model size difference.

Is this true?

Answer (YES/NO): YES